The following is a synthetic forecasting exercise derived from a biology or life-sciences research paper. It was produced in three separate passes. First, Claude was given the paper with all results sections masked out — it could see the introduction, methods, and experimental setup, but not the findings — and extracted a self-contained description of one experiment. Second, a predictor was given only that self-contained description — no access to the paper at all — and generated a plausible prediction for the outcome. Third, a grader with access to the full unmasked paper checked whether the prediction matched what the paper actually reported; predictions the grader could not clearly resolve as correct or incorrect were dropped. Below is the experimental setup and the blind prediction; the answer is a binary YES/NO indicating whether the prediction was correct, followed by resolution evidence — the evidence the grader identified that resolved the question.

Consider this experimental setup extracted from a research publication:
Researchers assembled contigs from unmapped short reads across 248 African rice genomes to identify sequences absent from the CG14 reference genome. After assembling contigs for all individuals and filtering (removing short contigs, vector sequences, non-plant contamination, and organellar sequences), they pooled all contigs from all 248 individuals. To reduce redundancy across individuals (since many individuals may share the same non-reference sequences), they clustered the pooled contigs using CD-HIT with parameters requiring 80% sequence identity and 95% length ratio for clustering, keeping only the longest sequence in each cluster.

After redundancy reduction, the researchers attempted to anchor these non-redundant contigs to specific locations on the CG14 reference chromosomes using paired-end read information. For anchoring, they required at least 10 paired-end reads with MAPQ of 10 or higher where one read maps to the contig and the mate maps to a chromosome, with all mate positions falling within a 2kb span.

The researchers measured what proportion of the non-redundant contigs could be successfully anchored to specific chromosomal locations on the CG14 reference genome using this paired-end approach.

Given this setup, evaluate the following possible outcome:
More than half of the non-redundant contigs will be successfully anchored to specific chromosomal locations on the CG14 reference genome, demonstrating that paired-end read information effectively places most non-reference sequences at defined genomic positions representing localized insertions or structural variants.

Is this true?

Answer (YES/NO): NO